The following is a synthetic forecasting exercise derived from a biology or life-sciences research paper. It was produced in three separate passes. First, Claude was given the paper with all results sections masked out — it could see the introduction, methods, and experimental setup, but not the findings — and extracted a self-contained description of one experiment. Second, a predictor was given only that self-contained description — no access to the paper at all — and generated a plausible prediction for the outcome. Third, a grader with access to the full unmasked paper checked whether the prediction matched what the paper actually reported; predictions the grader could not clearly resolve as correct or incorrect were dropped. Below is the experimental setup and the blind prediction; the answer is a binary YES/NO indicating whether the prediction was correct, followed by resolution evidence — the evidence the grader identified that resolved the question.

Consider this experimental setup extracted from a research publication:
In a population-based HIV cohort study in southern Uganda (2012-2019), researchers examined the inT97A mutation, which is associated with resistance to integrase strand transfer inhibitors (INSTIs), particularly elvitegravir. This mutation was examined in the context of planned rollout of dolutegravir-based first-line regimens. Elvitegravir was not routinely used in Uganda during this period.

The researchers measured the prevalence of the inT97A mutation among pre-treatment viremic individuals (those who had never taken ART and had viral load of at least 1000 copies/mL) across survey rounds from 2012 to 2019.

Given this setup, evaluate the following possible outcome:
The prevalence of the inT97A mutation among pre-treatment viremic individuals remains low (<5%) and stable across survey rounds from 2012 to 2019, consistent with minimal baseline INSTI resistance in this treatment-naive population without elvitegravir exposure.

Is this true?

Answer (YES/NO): NO